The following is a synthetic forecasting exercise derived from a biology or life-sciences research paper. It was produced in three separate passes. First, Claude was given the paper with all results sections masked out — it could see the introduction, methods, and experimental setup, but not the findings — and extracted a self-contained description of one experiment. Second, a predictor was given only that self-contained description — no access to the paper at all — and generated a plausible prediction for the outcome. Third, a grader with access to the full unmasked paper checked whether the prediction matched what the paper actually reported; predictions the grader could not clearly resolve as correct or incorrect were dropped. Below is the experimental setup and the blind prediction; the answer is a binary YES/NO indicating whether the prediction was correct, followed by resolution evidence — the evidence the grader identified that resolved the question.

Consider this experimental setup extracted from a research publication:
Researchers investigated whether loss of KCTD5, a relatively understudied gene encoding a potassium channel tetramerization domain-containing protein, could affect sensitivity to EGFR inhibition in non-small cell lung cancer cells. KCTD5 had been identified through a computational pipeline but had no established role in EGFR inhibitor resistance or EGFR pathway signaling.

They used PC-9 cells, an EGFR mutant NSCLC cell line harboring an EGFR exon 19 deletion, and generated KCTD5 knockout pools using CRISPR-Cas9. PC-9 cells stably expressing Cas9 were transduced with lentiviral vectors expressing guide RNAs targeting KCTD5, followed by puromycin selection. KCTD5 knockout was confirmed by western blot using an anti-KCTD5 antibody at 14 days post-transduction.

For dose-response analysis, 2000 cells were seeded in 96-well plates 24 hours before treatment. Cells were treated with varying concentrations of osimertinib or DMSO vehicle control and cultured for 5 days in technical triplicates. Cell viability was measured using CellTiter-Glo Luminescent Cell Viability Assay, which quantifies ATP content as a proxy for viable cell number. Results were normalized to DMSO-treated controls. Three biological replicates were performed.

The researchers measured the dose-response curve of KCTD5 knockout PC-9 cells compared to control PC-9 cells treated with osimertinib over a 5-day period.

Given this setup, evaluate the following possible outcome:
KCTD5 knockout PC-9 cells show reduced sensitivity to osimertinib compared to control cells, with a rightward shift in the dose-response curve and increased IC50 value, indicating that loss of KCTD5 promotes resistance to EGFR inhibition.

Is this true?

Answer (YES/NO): NO